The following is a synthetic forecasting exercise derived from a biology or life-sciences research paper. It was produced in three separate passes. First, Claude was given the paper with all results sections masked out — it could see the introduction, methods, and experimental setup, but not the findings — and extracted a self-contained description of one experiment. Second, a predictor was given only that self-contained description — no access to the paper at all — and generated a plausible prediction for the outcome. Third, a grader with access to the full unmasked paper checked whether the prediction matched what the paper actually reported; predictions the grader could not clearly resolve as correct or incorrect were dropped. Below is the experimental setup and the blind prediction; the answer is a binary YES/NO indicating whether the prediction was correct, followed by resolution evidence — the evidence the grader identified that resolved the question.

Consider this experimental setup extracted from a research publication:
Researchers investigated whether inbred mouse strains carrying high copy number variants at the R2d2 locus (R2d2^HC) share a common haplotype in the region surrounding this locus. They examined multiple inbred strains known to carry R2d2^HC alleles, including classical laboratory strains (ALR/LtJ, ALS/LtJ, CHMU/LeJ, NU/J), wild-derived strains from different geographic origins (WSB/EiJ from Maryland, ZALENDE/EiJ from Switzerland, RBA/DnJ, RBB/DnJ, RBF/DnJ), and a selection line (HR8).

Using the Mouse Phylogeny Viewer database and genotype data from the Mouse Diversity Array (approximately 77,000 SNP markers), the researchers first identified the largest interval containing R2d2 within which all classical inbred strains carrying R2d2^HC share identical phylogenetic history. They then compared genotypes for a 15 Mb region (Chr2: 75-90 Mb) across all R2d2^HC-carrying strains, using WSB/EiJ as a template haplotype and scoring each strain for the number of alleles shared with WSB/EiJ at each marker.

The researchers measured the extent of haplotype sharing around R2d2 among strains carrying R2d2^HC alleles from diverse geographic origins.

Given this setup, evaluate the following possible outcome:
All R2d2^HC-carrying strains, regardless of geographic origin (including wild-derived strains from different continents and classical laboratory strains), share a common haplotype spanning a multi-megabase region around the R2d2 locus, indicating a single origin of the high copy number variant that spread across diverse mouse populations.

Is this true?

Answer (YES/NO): YES